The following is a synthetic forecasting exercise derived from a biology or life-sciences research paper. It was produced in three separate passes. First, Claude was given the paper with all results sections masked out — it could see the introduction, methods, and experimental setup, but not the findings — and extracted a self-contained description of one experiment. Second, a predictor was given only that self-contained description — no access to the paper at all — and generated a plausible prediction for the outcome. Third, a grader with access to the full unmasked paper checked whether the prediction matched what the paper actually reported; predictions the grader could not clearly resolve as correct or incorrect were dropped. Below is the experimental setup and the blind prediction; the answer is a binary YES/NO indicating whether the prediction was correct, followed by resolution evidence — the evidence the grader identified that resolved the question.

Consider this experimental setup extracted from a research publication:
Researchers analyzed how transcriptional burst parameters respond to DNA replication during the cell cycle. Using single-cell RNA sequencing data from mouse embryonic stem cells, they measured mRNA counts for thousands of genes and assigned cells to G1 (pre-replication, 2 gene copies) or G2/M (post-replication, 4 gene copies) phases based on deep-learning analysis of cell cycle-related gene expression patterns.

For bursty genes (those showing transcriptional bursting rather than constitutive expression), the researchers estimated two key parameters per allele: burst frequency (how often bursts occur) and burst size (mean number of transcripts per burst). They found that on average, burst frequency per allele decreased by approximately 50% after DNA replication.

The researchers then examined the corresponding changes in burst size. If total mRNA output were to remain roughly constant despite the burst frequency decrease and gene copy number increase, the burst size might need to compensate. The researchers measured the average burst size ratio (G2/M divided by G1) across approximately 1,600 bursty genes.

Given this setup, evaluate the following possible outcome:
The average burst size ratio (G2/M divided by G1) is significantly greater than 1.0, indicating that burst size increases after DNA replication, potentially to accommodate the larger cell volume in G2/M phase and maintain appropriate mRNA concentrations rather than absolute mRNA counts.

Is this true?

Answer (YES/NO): YES